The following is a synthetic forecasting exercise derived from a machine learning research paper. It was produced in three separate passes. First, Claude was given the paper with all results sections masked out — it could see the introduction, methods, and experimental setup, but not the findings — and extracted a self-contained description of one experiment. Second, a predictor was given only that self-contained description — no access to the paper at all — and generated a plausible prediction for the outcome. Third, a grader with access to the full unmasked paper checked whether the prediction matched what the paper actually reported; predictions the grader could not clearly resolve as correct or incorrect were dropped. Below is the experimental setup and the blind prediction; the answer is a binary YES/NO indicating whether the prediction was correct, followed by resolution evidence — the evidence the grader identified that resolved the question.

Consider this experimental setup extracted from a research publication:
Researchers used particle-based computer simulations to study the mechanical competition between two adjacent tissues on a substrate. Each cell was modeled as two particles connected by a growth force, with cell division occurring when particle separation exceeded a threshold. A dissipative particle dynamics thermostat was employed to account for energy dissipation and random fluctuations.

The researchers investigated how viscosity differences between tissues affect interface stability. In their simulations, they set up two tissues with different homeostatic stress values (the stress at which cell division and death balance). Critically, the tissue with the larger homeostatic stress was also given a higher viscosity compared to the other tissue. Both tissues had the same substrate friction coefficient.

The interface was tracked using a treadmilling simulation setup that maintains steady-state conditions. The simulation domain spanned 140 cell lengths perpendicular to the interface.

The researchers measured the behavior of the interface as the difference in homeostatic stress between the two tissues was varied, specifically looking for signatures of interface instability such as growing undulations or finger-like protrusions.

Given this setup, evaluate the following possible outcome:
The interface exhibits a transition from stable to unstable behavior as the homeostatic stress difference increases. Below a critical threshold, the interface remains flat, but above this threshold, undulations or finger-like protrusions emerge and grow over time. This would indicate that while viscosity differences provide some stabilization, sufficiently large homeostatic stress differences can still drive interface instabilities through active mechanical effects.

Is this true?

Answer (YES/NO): YES